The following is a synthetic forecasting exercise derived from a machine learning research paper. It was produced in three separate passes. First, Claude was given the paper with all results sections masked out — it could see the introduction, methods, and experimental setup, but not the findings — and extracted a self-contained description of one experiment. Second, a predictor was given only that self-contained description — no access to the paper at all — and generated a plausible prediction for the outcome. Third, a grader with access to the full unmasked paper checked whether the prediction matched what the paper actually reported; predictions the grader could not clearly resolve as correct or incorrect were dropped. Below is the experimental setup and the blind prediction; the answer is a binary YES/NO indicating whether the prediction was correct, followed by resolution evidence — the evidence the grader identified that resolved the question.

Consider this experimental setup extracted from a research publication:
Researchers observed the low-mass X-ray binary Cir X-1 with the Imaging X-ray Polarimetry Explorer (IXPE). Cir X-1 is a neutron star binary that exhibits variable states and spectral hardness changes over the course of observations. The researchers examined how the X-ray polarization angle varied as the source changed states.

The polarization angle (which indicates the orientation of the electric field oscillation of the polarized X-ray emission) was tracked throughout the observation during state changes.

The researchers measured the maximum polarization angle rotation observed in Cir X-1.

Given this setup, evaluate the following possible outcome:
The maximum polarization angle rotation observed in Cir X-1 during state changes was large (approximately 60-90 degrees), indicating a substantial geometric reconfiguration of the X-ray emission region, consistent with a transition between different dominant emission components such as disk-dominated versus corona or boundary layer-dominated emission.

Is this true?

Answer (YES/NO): YES